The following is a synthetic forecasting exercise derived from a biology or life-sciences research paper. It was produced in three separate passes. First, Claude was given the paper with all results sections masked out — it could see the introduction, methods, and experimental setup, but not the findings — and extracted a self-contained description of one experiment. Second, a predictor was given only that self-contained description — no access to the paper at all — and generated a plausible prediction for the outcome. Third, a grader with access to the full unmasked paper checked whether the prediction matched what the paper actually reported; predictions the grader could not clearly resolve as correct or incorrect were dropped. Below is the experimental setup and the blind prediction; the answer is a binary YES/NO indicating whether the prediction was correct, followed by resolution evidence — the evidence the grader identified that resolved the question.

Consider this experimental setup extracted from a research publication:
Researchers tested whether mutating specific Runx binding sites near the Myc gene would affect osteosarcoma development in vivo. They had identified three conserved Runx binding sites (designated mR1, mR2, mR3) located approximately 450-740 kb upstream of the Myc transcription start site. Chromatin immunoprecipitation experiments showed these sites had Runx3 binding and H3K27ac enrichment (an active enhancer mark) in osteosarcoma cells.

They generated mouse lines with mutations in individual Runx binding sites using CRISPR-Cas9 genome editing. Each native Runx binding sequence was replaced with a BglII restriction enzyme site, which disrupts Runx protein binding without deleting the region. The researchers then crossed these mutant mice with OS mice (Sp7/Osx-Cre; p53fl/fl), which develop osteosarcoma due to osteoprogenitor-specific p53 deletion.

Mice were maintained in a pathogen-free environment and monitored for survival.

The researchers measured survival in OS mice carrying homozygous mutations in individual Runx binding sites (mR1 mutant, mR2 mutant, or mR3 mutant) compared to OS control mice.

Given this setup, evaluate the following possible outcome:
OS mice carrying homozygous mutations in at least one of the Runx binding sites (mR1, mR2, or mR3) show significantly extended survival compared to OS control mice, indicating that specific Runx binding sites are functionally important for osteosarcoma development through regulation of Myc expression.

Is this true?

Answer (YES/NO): YES